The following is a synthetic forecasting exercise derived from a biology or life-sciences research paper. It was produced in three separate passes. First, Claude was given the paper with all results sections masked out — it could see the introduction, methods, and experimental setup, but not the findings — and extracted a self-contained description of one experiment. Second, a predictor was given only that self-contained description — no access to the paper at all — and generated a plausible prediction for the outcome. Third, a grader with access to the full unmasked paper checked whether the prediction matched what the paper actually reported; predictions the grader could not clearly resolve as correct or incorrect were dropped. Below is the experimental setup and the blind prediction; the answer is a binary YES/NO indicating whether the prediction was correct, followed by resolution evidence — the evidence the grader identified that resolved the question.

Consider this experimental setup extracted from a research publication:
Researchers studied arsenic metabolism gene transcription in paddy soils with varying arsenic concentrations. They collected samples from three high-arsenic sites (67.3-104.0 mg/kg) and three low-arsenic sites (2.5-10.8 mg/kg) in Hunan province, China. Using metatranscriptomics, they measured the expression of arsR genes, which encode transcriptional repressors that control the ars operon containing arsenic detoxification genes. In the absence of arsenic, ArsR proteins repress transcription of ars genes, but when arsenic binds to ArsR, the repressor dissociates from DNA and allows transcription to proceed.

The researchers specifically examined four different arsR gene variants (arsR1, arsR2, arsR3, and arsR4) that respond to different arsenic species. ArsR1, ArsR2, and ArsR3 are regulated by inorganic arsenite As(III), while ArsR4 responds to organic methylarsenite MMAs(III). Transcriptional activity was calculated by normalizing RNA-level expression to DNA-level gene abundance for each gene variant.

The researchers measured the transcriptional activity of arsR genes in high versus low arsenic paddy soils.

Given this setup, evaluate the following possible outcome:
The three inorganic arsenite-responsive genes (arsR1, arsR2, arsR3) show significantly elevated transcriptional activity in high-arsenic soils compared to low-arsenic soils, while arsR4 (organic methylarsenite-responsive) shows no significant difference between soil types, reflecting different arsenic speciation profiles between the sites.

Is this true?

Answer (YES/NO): NO